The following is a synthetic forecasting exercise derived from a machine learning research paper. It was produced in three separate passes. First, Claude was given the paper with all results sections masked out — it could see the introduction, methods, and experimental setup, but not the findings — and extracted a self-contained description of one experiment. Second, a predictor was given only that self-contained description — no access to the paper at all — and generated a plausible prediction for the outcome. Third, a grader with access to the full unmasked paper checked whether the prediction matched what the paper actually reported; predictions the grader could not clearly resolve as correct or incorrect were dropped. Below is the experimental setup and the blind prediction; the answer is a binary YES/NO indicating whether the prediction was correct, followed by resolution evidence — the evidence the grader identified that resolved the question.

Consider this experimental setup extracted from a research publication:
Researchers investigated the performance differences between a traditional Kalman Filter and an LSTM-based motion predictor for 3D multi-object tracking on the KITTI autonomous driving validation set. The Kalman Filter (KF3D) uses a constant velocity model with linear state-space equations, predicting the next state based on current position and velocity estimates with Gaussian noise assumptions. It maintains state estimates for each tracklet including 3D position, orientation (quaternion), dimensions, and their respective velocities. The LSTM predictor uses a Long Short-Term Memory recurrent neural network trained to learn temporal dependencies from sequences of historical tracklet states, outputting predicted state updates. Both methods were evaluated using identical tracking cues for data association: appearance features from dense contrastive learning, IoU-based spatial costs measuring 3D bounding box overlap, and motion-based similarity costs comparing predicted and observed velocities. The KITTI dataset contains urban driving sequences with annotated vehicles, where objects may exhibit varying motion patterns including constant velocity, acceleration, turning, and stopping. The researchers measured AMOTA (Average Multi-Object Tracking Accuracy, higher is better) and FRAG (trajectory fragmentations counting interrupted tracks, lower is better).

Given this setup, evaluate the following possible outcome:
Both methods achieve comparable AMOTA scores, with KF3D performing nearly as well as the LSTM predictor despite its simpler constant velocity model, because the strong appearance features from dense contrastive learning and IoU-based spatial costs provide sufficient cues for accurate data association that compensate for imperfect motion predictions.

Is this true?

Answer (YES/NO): NO